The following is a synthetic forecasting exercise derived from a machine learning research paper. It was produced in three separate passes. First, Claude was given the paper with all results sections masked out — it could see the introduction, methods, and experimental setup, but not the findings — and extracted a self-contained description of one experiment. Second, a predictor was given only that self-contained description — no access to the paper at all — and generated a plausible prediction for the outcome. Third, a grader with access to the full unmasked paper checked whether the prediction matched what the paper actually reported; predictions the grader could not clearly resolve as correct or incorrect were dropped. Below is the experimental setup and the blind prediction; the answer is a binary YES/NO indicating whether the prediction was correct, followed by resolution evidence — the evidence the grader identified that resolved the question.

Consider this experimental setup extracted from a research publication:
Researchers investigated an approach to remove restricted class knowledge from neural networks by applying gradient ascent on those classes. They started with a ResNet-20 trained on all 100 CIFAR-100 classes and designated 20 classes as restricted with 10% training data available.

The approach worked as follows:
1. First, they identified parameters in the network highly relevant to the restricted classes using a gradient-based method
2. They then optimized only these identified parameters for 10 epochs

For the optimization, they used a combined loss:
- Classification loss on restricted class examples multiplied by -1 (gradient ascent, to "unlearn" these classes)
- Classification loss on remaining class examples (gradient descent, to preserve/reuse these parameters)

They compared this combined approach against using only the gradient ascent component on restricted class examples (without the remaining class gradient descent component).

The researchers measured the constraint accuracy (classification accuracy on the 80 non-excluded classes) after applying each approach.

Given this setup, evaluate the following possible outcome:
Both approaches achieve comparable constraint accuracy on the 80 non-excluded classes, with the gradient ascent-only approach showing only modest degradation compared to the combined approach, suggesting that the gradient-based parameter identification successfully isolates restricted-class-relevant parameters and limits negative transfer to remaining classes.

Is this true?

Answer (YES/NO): NO